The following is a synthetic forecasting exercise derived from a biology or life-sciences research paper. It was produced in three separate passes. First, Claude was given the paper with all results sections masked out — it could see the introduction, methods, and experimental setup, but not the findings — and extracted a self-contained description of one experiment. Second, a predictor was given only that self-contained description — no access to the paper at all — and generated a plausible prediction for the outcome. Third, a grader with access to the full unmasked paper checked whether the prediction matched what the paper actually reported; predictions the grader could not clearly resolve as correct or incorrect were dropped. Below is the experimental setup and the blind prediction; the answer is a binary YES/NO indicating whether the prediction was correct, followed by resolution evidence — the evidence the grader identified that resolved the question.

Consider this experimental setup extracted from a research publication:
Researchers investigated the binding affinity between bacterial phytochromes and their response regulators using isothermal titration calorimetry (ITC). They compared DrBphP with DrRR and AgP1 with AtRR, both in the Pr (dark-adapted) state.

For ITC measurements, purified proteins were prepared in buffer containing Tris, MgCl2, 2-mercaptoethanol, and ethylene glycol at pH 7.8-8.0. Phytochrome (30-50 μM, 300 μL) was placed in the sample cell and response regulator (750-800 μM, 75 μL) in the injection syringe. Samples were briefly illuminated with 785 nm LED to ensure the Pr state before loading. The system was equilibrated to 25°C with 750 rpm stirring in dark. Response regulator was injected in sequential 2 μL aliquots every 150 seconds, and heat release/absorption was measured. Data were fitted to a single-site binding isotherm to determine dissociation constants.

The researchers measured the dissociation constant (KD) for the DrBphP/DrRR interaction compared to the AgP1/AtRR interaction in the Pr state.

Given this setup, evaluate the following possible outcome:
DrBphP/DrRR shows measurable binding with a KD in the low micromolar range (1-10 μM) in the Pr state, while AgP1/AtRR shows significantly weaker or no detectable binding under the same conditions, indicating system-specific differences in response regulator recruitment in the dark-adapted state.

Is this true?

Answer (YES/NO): YES